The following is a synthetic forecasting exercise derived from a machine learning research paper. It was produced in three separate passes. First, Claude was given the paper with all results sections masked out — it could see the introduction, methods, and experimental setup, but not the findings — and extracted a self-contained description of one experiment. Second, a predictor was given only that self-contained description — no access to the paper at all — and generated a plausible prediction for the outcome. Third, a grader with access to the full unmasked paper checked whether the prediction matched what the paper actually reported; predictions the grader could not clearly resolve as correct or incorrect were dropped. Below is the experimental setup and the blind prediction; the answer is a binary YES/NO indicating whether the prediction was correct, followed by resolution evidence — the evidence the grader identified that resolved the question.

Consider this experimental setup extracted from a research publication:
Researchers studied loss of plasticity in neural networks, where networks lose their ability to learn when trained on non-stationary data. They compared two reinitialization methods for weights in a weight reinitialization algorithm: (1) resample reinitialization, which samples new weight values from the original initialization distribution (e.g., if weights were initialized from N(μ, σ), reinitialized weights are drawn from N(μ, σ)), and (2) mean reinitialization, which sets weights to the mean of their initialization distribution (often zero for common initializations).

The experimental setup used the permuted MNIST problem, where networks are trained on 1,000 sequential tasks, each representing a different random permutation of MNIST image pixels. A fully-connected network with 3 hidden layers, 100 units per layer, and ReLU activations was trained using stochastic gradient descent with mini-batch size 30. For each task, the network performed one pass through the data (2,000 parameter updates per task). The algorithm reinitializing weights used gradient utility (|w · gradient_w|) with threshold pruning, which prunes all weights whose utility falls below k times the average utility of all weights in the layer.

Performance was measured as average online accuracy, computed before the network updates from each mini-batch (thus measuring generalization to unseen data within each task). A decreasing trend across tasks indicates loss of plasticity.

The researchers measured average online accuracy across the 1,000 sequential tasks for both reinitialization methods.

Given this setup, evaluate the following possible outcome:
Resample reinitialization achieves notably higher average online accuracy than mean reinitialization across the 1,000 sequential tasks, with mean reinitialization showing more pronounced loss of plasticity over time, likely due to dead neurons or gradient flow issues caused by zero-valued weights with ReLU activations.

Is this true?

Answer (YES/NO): YES